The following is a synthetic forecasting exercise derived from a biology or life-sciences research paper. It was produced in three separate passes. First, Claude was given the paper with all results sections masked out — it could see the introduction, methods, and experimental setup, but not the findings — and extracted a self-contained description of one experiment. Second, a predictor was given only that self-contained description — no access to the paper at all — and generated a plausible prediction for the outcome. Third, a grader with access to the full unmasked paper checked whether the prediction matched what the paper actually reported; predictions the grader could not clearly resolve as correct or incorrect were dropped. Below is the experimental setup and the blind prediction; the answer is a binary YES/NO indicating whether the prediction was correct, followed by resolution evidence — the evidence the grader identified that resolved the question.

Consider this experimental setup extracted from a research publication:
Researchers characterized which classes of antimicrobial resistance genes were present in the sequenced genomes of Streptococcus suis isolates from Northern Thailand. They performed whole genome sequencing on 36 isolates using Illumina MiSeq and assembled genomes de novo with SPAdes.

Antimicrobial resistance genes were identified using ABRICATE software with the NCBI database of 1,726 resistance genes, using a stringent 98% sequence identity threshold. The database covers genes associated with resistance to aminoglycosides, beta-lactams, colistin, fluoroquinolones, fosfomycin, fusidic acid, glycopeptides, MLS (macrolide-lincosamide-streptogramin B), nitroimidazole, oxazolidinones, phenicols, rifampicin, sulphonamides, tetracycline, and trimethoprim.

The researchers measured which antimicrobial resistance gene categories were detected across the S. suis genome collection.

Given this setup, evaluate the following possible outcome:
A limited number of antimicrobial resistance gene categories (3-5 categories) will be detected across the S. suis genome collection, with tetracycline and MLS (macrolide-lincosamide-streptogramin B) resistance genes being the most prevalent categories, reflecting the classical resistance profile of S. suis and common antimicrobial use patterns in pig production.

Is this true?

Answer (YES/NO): NO